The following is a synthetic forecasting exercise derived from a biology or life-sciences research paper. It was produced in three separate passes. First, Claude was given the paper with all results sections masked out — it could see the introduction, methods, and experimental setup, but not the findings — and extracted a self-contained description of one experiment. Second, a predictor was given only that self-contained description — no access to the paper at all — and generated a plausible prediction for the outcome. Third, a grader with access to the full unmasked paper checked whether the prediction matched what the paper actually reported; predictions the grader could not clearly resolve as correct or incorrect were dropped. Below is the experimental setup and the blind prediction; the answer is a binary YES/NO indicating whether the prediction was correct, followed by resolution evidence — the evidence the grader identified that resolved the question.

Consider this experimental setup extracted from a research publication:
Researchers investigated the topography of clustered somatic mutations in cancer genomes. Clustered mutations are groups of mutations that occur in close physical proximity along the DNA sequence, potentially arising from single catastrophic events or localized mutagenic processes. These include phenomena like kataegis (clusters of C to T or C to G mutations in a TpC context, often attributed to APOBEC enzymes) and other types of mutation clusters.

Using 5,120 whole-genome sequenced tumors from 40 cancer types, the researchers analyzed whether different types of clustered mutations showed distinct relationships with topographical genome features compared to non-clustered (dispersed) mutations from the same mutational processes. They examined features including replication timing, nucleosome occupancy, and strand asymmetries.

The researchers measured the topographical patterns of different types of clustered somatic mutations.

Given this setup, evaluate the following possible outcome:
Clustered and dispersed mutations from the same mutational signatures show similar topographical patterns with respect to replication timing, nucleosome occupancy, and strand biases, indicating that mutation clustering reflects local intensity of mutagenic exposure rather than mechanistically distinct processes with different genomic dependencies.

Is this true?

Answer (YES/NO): NO